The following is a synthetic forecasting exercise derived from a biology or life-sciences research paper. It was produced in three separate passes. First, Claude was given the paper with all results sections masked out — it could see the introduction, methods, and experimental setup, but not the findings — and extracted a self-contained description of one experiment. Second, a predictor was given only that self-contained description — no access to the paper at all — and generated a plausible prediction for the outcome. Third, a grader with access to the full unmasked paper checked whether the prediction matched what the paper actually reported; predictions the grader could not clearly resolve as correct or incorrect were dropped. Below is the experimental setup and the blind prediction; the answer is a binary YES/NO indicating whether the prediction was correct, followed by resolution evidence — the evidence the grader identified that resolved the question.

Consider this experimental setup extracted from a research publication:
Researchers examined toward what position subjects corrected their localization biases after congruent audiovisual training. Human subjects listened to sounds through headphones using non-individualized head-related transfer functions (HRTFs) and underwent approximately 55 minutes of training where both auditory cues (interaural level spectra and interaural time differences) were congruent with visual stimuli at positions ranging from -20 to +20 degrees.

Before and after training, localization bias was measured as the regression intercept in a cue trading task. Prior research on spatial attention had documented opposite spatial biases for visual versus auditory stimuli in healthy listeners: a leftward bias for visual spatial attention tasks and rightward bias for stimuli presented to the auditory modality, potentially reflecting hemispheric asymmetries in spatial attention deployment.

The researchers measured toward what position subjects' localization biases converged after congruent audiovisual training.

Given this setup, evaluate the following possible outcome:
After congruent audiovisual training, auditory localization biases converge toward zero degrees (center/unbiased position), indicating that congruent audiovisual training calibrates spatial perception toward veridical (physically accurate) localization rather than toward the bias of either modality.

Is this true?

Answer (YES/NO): NO